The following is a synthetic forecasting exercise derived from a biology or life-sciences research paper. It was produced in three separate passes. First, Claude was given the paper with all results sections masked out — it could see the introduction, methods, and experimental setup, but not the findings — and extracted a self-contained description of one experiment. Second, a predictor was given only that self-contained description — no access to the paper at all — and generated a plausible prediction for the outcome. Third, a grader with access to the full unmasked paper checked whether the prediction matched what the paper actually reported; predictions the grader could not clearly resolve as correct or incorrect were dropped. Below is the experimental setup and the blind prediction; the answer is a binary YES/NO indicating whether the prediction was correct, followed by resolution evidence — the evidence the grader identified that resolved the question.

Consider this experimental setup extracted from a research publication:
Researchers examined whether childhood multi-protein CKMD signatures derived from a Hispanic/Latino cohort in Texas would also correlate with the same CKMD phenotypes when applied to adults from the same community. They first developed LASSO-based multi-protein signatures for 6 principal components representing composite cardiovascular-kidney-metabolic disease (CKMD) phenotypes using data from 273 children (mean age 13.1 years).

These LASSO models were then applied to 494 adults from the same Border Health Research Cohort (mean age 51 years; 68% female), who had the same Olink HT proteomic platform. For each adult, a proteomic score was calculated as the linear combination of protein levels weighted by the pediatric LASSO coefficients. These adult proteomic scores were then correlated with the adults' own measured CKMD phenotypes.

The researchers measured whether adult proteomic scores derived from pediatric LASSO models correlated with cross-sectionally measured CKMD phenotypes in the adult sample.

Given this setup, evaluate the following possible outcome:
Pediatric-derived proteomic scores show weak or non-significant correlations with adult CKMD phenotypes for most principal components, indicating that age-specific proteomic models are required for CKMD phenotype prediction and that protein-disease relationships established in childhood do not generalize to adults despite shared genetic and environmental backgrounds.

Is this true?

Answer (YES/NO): NO